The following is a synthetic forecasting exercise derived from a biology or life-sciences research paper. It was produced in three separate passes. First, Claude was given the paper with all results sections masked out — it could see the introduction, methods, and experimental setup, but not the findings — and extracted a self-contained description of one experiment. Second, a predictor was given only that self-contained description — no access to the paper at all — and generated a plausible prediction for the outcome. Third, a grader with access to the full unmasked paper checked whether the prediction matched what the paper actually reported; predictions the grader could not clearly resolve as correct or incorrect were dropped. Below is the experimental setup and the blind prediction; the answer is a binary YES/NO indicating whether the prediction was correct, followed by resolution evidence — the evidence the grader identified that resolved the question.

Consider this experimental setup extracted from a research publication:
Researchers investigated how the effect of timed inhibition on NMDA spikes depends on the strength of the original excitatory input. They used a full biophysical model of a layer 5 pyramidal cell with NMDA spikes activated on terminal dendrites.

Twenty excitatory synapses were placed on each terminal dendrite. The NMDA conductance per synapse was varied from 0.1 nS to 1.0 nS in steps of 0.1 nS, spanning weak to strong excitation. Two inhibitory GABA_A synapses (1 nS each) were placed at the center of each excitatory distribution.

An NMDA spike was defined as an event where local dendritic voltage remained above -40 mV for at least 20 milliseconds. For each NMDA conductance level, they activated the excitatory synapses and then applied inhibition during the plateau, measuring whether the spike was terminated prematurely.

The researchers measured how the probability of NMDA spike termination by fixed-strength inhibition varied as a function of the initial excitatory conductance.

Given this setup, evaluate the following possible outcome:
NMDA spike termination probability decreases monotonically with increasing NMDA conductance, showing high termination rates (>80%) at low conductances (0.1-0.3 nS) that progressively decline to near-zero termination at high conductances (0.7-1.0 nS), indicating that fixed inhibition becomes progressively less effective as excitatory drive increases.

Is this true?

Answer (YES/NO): NO